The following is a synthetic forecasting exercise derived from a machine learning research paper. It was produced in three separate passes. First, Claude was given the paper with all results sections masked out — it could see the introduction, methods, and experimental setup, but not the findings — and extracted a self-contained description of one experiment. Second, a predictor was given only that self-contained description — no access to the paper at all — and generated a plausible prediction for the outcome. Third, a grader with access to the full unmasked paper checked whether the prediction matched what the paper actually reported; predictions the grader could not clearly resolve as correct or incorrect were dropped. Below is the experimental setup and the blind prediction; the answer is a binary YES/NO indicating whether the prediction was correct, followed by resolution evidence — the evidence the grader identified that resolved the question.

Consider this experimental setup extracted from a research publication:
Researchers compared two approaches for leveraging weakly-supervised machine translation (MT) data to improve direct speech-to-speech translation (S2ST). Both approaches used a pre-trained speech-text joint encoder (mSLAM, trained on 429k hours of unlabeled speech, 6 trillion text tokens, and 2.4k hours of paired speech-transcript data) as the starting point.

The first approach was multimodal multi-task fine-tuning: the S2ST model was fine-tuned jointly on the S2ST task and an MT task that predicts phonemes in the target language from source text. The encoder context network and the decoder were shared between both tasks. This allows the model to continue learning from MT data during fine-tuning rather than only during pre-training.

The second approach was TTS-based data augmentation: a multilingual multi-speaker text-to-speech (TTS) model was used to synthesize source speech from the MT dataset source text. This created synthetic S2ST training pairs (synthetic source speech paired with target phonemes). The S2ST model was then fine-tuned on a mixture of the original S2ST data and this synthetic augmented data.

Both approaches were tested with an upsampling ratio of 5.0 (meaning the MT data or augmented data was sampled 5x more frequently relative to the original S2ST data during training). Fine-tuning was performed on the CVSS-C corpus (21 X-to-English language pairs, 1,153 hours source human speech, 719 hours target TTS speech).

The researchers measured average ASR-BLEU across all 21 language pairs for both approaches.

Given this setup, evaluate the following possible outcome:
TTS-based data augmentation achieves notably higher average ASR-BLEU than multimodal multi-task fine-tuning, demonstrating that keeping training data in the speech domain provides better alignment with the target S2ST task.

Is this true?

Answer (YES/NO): YES